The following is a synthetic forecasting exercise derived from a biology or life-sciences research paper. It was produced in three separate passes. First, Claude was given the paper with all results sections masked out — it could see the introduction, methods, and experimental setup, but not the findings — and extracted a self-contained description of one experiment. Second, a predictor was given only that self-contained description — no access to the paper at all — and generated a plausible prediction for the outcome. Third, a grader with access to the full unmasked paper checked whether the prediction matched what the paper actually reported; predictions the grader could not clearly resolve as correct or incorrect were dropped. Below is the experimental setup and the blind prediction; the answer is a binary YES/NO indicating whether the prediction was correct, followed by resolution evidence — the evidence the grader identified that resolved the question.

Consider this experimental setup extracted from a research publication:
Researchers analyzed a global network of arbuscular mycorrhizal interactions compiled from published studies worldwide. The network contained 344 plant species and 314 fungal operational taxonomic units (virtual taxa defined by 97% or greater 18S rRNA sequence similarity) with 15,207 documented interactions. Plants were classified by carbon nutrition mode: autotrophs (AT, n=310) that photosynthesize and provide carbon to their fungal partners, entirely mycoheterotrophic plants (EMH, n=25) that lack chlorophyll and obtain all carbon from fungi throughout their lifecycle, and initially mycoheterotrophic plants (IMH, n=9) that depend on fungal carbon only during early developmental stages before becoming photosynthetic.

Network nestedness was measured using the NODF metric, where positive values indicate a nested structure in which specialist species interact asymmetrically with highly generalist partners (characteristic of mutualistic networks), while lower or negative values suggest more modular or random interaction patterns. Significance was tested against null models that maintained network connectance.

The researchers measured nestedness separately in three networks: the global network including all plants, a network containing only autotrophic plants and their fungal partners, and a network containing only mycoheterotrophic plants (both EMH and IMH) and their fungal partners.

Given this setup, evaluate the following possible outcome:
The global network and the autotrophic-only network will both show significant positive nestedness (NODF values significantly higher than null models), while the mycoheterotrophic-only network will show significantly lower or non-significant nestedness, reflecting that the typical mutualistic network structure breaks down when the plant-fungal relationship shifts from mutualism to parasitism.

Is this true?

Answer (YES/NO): YES